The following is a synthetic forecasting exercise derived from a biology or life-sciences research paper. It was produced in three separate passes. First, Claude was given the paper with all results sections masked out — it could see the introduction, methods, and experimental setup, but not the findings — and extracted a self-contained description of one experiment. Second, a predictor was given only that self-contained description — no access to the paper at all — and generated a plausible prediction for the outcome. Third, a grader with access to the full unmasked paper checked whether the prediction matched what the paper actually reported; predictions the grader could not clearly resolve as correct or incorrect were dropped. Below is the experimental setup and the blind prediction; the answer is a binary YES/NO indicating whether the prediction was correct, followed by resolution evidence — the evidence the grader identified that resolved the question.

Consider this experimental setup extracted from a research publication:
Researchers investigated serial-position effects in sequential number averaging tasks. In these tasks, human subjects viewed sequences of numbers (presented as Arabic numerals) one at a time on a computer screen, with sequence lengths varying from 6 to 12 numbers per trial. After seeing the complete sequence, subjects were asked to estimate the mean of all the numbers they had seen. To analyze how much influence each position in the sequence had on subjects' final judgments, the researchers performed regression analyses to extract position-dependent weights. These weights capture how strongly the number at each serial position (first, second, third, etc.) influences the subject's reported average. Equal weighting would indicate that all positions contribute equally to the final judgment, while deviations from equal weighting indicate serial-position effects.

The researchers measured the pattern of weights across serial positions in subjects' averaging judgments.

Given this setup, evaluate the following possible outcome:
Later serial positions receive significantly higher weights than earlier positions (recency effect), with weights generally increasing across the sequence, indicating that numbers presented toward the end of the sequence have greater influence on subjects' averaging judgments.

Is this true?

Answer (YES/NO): NO